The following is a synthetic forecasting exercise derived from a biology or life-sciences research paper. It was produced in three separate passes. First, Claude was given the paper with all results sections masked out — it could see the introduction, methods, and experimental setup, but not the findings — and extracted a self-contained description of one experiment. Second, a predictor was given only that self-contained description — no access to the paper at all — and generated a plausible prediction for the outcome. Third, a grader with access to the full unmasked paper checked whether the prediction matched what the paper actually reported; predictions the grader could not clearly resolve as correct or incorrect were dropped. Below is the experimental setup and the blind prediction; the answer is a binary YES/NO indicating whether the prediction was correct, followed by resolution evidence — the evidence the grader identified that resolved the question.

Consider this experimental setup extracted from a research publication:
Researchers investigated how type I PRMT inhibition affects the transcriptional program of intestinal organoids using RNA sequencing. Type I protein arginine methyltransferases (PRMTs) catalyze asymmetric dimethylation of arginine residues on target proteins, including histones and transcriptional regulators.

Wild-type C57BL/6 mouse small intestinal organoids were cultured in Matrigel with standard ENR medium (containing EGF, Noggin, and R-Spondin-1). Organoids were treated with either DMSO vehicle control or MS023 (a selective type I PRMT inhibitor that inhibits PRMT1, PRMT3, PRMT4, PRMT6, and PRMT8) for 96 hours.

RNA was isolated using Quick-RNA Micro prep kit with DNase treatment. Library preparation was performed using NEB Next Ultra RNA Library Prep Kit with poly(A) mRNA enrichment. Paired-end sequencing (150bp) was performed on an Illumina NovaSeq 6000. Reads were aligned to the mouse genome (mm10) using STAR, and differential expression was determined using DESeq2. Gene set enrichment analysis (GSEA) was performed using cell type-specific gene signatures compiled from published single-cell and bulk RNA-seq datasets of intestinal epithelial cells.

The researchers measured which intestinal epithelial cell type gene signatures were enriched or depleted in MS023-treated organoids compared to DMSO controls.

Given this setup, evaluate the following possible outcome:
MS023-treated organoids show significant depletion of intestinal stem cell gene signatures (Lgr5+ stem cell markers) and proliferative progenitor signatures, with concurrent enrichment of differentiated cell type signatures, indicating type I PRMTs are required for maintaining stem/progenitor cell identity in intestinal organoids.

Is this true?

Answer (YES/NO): NO